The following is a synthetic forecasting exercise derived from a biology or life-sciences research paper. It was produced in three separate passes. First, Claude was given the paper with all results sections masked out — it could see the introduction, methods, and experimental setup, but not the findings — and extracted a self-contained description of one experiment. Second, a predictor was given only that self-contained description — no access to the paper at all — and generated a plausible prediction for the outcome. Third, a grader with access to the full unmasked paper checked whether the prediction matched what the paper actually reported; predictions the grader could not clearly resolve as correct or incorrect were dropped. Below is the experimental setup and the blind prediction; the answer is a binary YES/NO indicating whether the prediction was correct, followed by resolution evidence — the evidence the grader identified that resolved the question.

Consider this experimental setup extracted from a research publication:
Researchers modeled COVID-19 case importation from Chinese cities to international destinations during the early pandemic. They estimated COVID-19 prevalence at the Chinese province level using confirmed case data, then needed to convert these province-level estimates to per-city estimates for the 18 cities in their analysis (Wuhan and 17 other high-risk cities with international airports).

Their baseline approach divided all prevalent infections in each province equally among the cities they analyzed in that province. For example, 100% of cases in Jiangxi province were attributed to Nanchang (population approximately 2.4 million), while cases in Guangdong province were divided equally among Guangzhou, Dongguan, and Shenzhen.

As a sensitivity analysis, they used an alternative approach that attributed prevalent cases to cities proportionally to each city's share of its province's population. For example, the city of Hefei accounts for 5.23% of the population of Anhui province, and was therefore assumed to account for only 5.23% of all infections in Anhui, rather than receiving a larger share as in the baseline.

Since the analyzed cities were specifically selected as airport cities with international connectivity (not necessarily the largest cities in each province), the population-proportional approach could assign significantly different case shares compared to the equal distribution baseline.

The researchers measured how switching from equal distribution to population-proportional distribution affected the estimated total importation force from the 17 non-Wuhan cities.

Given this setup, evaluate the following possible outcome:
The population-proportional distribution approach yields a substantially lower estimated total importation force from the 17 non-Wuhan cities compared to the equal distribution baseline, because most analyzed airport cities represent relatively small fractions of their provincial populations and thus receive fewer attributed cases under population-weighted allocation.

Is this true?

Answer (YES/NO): NO